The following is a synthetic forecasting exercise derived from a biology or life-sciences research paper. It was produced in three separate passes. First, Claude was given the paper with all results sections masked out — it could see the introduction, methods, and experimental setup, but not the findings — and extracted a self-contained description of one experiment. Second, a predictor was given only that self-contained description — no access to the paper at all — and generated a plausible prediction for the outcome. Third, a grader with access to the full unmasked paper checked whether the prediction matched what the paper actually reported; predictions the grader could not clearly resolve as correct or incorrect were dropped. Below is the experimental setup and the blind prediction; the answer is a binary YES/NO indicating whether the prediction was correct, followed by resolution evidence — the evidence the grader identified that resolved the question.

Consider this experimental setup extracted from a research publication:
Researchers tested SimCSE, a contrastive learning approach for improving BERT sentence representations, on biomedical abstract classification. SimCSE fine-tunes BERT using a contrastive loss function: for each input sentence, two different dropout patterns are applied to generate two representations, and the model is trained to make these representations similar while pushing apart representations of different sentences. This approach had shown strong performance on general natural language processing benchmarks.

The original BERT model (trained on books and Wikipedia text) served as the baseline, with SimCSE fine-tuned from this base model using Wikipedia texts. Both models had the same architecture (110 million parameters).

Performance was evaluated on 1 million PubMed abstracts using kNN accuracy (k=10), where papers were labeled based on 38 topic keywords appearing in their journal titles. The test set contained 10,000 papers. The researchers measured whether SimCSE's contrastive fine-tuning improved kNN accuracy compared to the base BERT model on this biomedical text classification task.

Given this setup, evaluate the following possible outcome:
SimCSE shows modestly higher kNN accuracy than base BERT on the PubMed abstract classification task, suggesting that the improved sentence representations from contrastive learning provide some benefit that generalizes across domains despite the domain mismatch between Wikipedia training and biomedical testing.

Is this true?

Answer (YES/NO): NO